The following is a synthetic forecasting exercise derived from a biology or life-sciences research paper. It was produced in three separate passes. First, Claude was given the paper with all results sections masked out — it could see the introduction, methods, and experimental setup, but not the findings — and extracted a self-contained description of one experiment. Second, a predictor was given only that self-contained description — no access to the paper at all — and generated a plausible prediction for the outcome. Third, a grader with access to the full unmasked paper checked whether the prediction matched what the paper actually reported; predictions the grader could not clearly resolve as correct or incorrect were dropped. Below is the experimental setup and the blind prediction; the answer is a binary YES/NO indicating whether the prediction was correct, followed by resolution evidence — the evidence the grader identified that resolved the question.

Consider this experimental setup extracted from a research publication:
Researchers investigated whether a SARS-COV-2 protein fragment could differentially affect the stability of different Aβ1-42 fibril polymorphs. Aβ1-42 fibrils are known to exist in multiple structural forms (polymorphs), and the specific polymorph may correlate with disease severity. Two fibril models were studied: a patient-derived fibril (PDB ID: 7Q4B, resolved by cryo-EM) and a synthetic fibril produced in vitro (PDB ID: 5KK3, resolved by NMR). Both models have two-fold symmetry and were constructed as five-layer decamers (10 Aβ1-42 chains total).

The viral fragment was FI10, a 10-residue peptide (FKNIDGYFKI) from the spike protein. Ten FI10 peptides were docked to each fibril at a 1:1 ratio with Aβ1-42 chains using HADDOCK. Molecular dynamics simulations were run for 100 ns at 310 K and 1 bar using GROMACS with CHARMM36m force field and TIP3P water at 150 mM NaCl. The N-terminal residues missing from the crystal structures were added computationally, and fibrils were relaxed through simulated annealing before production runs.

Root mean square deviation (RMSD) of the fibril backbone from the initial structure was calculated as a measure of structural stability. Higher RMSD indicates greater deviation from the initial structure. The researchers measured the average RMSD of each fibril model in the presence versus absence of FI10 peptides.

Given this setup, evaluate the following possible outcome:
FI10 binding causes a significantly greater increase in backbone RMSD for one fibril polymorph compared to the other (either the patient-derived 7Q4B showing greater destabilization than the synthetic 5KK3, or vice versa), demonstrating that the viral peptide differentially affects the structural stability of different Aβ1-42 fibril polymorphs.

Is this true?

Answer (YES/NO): YES